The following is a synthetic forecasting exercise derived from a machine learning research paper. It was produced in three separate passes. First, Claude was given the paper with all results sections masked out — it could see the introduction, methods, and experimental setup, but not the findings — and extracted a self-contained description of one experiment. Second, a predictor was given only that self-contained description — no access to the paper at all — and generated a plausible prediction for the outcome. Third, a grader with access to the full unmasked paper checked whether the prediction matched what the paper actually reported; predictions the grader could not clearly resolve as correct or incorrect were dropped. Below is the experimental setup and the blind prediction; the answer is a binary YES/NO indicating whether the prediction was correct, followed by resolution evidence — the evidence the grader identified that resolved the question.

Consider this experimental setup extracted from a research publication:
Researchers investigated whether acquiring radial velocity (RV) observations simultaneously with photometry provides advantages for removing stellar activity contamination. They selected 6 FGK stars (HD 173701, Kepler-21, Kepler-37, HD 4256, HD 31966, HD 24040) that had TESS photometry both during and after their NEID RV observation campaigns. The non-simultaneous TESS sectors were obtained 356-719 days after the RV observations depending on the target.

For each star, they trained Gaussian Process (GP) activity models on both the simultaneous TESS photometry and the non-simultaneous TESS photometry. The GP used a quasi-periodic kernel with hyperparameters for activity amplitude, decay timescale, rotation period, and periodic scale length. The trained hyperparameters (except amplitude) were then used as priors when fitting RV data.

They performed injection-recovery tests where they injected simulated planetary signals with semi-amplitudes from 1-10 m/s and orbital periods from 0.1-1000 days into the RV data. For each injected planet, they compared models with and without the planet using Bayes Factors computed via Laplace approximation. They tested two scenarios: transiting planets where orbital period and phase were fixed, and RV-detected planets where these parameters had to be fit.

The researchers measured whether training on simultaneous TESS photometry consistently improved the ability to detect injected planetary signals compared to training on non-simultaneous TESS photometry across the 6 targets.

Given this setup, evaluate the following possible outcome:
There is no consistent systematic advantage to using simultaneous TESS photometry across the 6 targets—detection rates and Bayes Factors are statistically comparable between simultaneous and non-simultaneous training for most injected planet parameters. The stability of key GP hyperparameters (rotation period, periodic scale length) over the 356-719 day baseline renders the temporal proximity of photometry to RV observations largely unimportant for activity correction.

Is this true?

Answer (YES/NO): NO